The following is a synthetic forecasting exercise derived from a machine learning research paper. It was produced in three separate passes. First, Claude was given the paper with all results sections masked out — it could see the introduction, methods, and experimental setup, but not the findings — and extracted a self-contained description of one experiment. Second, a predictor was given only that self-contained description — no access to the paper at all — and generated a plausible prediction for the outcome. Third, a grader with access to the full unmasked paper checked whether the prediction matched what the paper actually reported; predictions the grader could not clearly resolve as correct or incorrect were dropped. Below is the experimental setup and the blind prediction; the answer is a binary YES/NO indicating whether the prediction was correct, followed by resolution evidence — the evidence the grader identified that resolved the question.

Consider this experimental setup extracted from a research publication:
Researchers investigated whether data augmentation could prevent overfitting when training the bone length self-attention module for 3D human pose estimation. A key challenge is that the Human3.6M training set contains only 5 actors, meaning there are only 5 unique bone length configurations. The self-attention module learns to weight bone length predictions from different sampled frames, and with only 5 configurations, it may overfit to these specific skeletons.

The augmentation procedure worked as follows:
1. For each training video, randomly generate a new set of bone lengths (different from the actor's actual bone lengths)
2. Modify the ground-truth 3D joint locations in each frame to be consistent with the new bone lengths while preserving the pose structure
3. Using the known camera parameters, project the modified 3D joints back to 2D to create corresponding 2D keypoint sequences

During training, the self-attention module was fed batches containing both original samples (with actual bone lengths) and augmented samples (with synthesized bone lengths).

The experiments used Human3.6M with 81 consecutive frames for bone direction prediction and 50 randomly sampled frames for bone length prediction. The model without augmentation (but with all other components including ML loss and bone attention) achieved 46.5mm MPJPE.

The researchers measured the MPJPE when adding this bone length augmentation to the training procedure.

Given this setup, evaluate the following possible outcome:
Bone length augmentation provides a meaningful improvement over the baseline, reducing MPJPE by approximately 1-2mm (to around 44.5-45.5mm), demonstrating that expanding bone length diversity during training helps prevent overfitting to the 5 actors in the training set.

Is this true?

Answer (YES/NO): NO